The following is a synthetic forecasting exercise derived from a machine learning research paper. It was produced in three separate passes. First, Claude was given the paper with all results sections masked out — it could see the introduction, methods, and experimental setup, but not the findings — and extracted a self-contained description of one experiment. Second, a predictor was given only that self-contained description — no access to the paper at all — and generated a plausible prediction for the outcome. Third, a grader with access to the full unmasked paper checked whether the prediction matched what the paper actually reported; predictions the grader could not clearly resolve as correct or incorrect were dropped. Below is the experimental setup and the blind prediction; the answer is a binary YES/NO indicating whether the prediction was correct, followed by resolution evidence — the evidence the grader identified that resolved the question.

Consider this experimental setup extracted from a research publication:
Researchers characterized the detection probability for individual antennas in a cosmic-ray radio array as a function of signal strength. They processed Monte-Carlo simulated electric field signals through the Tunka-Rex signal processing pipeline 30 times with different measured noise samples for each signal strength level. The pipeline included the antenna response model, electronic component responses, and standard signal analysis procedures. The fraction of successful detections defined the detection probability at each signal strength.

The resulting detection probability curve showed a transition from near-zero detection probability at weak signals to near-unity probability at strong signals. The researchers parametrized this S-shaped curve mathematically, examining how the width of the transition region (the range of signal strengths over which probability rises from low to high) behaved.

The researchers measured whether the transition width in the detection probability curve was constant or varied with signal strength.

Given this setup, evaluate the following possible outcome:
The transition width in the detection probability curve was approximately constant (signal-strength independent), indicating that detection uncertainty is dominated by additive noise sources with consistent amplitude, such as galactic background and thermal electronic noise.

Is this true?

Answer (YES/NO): NO